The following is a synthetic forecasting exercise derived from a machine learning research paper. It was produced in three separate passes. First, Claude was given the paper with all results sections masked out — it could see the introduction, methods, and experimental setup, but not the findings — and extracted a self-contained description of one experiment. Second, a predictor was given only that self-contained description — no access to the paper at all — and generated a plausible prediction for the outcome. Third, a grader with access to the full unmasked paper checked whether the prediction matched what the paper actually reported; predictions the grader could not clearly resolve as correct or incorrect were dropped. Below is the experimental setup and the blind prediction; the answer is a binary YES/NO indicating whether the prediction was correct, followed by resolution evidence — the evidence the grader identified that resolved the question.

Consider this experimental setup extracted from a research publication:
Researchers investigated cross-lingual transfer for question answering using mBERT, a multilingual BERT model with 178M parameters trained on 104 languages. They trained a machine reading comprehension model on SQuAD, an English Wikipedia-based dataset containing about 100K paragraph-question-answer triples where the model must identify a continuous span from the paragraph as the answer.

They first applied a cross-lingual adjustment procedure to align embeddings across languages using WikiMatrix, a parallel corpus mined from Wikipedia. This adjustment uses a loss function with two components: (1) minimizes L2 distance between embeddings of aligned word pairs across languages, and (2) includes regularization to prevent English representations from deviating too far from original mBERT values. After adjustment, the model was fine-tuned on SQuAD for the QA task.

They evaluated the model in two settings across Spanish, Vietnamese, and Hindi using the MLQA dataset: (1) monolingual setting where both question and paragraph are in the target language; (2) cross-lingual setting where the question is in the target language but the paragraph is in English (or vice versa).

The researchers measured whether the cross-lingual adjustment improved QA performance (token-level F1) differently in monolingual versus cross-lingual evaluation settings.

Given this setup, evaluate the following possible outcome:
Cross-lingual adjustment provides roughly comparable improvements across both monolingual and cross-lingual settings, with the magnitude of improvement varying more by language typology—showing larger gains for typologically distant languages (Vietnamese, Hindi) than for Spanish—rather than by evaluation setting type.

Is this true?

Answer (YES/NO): NO